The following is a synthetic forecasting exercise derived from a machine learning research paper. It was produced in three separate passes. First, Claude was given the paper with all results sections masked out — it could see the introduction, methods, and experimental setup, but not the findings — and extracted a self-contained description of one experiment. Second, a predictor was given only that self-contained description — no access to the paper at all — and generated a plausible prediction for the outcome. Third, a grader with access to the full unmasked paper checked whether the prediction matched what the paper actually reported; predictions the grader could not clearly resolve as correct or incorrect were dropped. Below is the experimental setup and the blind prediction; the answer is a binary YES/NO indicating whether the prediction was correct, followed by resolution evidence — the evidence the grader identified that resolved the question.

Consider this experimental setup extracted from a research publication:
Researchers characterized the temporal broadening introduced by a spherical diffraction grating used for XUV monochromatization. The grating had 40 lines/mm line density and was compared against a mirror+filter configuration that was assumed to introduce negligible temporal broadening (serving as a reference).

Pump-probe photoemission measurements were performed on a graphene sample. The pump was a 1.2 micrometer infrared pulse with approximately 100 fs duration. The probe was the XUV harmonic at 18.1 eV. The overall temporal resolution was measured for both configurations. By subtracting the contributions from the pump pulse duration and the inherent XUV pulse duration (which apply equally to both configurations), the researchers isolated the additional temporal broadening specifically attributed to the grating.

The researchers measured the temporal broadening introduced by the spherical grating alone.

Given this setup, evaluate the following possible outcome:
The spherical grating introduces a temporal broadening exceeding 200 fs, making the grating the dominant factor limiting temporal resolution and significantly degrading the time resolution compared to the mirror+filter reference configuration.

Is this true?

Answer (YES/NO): NO